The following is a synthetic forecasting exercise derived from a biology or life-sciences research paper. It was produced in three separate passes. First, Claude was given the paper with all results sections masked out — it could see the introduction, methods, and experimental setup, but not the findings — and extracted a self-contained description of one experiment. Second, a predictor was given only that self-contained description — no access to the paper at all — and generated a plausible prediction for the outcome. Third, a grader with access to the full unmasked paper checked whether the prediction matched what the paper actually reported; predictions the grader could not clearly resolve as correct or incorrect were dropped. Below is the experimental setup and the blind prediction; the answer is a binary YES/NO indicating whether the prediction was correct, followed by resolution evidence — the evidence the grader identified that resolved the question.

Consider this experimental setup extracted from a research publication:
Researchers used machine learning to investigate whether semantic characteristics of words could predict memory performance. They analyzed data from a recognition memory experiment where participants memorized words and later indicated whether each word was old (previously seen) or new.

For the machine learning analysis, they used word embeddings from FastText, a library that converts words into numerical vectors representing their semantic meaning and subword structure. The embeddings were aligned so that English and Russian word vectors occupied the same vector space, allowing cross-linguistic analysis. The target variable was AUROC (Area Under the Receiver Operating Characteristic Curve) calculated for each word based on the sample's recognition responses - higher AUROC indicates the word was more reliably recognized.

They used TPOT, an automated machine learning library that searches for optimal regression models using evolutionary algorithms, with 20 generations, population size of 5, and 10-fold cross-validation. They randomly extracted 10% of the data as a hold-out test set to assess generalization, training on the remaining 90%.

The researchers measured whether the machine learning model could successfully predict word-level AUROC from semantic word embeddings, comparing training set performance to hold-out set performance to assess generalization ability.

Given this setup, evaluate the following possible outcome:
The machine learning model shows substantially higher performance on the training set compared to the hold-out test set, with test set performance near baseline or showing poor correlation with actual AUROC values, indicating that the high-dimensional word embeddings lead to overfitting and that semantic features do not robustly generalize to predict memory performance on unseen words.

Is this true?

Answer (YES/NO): NO